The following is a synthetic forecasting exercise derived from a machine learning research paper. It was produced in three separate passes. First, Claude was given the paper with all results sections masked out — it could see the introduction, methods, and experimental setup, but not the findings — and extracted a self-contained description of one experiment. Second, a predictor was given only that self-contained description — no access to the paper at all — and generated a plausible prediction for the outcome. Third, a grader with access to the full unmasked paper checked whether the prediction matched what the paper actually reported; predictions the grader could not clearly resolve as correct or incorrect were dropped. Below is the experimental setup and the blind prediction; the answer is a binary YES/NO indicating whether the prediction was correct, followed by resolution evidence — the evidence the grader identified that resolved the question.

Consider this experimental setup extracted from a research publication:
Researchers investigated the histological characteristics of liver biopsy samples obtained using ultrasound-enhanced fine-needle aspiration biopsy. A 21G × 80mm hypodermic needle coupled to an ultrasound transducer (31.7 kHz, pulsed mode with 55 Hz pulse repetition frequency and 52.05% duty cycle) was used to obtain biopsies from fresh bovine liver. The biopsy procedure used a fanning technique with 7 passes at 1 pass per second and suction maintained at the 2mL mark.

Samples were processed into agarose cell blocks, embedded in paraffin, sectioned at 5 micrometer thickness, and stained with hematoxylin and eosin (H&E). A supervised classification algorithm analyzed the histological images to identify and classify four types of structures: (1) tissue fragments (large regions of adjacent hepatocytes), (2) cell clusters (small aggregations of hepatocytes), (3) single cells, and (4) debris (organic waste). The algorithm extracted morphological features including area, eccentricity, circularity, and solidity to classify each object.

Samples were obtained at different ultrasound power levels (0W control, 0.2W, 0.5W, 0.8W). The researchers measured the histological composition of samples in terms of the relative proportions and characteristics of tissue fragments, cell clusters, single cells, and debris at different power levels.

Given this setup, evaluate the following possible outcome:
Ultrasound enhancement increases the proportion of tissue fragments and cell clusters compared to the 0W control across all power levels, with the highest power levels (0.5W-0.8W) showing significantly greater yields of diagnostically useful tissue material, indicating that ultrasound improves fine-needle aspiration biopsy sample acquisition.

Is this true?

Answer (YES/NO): NO